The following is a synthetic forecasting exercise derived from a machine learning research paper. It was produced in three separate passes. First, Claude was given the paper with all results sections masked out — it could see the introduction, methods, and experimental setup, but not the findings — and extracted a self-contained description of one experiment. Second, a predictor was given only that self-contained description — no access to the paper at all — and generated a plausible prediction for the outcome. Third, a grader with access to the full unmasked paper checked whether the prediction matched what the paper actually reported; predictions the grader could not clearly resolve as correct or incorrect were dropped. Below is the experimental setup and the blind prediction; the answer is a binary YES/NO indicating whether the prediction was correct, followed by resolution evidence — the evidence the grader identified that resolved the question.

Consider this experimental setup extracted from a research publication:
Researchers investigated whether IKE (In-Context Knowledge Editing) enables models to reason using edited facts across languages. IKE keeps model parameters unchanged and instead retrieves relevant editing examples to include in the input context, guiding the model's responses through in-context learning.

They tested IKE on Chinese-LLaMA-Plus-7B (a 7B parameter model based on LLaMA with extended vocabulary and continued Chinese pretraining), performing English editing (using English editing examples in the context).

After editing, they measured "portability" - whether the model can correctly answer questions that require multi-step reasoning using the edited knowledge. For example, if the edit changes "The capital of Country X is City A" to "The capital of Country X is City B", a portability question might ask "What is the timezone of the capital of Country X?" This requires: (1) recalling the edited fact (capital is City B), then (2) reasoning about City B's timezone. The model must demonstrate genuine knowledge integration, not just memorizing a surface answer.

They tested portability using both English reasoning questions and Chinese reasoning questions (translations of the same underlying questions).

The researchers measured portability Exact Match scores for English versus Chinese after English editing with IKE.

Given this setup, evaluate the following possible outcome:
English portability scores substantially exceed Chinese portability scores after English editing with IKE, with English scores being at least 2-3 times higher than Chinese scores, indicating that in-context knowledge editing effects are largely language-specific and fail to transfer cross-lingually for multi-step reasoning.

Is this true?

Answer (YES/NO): YES